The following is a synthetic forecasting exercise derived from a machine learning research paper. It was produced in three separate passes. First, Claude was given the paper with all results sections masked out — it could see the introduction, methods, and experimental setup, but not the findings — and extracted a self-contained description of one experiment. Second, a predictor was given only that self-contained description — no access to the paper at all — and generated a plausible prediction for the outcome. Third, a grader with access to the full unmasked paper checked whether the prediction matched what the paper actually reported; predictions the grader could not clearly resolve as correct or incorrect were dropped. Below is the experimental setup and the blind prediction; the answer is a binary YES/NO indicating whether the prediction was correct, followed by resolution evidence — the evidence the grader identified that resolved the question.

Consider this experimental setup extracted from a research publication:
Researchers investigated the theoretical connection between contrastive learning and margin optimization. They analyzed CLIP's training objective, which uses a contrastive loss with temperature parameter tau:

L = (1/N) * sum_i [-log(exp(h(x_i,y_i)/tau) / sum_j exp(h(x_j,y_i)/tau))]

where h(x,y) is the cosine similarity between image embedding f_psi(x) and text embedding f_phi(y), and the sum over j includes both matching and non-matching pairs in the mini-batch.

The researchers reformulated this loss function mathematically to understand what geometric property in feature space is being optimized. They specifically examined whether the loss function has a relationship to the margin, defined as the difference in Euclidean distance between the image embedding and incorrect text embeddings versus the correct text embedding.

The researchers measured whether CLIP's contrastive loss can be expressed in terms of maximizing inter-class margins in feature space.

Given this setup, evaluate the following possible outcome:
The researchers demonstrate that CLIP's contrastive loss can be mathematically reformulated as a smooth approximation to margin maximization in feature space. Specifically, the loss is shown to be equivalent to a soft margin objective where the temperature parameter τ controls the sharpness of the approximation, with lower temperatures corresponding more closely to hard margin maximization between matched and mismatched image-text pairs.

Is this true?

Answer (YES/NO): NO